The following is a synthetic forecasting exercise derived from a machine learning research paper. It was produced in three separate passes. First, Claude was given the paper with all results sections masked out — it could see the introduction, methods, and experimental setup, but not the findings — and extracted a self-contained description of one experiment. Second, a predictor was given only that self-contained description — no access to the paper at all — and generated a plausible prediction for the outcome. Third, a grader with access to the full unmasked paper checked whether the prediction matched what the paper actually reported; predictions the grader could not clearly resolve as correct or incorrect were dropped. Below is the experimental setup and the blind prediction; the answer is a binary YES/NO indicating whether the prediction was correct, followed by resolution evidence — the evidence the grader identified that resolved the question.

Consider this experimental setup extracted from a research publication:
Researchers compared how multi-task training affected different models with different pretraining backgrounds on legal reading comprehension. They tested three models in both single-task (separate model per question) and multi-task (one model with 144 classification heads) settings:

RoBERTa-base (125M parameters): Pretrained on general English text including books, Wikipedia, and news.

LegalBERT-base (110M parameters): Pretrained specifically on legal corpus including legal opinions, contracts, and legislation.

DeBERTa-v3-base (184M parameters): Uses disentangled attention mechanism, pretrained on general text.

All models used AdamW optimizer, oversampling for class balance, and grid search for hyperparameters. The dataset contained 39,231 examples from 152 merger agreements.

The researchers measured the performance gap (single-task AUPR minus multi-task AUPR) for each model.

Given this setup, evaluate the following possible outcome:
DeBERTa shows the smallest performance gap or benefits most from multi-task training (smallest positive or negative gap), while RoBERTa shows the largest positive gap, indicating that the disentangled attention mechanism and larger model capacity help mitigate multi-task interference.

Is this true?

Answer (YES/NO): NO